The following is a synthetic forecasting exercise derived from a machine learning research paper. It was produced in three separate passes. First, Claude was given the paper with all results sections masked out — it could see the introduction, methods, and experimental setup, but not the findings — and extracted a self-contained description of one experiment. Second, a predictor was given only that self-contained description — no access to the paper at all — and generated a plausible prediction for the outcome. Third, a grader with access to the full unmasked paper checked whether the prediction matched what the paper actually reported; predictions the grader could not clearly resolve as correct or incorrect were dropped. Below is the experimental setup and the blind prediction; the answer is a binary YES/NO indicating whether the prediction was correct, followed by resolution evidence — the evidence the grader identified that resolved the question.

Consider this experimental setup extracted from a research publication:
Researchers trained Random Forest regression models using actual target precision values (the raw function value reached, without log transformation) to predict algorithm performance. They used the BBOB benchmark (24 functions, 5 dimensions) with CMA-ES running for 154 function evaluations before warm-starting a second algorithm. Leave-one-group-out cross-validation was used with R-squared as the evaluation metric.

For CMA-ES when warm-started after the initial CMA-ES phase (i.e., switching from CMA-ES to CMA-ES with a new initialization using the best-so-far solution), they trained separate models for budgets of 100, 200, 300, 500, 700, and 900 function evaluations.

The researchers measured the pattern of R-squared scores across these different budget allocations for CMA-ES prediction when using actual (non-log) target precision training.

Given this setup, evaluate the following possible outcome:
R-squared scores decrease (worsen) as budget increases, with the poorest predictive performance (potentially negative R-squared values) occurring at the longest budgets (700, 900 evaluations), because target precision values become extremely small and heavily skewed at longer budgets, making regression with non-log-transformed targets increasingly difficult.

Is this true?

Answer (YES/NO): NO